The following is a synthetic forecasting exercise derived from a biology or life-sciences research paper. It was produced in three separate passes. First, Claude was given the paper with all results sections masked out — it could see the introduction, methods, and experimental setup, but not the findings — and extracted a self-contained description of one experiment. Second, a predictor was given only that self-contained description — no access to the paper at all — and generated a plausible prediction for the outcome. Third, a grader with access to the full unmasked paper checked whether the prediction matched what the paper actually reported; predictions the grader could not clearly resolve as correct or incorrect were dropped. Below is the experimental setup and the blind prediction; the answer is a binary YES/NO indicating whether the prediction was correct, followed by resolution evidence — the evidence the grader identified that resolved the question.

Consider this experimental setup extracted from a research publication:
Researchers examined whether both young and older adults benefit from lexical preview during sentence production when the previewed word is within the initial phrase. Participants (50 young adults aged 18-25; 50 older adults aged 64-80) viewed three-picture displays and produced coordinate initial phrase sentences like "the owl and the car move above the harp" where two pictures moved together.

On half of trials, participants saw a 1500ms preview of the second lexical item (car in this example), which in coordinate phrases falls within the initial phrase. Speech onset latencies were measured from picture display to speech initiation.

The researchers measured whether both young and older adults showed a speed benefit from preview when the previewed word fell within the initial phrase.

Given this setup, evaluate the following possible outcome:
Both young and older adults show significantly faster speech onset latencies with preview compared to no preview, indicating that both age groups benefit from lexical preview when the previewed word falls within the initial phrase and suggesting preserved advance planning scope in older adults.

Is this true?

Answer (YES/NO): YES